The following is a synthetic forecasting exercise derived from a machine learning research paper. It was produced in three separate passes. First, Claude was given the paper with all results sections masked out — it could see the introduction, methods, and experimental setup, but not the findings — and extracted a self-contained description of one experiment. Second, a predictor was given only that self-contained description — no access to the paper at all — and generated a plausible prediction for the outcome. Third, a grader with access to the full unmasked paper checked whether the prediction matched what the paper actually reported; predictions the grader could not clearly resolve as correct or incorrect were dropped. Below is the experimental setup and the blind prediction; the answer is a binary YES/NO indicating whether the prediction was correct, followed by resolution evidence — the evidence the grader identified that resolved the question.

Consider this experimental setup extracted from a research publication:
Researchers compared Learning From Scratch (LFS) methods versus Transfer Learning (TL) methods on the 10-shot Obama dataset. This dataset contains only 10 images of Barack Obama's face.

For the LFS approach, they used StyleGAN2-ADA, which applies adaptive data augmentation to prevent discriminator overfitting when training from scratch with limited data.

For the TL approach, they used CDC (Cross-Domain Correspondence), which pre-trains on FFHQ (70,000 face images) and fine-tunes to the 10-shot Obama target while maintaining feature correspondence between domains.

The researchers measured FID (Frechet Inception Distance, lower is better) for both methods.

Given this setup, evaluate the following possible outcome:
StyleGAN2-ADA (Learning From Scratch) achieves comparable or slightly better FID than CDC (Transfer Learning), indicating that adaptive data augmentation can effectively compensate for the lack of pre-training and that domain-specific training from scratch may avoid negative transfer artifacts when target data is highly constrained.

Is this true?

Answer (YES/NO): YES